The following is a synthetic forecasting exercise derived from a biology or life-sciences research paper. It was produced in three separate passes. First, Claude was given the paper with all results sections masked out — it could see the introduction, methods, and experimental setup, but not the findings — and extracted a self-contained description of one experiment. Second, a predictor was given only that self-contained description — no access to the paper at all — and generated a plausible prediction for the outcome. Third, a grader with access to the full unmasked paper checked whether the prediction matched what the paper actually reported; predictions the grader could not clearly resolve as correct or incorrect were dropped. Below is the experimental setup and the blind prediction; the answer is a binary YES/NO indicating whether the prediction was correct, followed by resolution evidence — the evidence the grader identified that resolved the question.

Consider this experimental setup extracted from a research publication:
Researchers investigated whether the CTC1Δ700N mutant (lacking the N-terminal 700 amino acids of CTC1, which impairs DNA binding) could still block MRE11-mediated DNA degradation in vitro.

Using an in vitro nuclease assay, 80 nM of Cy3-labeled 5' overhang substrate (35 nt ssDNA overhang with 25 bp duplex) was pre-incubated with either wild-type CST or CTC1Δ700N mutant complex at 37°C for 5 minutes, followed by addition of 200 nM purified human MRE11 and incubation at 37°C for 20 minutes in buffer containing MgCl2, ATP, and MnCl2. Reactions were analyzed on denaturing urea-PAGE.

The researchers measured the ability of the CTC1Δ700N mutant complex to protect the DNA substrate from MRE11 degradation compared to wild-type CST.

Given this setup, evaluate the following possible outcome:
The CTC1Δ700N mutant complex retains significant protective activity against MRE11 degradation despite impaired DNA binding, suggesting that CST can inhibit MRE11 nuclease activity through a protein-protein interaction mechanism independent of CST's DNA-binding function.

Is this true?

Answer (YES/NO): NO